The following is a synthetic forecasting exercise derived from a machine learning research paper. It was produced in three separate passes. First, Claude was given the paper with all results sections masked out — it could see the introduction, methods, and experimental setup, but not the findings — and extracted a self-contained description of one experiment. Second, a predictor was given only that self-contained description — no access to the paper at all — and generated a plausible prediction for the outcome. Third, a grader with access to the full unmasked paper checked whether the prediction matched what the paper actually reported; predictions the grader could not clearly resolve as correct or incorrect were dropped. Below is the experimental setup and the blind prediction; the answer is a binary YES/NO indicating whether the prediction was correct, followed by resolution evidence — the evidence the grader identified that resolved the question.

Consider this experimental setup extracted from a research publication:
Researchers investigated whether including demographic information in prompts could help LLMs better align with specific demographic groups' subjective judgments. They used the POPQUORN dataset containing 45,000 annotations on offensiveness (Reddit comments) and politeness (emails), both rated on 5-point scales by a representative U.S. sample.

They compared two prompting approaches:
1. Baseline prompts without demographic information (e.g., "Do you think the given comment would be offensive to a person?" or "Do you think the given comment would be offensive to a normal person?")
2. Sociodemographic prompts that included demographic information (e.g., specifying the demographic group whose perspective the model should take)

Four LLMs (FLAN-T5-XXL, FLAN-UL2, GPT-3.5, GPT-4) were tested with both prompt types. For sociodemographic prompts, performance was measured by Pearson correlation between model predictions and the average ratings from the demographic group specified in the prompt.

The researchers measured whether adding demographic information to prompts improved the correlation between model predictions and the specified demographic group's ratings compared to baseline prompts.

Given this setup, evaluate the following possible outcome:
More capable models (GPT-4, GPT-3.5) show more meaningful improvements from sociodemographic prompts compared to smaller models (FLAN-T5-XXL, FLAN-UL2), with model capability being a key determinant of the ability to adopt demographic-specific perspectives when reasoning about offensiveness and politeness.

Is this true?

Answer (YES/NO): NO